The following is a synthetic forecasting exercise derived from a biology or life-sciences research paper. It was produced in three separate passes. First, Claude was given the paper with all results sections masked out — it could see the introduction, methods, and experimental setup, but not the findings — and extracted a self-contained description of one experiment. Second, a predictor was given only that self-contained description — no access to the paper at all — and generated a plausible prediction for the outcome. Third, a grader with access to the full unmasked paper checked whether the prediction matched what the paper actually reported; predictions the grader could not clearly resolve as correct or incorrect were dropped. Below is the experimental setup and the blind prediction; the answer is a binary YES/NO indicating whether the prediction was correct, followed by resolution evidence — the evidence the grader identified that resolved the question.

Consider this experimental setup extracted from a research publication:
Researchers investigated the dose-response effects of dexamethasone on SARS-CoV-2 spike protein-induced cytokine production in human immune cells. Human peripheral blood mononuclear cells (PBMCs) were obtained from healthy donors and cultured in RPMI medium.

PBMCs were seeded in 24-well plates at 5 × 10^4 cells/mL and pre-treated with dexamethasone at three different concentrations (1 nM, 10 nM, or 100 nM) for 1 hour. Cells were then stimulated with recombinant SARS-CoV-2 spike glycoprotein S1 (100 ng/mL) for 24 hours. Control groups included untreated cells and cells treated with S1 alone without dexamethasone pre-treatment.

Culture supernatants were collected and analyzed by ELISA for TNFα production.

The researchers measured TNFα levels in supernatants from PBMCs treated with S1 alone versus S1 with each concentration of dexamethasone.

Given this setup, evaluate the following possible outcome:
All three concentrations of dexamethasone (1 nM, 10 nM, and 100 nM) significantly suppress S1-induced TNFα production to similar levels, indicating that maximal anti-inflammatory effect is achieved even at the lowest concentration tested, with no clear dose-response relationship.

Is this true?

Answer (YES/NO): NO